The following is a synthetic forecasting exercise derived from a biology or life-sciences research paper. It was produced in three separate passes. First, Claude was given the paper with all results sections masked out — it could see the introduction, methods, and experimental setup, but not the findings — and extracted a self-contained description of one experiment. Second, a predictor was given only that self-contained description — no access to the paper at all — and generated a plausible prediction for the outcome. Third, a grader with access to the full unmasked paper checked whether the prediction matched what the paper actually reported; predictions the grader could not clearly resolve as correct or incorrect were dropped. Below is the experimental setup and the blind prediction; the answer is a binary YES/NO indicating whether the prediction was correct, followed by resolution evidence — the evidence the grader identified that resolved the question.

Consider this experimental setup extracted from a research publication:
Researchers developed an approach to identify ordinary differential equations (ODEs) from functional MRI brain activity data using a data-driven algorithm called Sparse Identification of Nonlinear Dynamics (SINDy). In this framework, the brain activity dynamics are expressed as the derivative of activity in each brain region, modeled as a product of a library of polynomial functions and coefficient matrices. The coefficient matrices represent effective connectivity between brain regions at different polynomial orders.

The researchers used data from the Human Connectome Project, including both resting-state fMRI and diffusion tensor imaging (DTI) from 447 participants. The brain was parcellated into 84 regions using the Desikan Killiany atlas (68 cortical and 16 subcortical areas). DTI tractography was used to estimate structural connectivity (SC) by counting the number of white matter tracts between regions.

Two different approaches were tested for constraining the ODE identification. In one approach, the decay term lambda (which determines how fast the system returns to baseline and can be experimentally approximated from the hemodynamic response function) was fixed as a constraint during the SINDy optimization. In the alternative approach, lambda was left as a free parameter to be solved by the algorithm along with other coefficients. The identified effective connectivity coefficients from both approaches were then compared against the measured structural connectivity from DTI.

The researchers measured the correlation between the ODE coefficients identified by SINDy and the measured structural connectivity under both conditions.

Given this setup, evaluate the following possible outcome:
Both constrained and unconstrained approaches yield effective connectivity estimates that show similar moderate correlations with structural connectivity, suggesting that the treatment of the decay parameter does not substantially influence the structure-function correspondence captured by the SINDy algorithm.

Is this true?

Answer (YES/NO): NO